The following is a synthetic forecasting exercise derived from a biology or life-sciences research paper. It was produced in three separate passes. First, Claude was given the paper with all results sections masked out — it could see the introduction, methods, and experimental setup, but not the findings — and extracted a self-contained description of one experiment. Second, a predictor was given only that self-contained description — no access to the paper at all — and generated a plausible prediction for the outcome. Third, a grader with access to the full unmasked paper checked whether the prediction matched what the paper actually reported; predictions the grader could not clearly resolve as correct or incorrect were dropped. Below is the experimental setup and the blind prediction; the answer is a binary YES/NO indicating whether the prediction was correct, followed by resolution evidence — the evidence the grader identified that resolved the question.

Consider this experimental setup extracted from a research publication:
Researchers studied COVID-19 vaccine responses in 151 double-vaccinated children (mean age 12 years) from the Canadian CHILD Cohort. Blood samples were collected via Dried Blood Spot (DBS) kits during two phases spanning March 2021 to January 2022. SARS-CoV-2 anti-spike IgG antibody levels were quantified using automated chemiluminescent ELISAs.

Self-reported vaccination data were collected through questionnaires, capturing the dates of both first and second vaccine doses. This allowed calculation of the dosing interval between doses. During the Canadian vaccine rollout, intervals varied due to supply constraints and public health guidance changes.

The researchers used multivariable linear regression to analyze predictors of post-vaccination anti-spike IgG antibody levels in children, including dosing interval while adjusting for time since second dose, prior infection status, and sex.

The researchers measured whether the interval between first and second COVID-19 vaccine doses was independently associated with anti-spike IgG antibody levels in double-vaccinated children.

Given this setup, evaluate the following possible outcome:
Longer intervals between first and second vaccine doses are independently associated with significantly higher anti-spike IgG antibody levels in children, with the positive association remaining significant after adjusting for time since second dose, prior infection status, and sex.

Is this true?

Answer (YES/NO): NO